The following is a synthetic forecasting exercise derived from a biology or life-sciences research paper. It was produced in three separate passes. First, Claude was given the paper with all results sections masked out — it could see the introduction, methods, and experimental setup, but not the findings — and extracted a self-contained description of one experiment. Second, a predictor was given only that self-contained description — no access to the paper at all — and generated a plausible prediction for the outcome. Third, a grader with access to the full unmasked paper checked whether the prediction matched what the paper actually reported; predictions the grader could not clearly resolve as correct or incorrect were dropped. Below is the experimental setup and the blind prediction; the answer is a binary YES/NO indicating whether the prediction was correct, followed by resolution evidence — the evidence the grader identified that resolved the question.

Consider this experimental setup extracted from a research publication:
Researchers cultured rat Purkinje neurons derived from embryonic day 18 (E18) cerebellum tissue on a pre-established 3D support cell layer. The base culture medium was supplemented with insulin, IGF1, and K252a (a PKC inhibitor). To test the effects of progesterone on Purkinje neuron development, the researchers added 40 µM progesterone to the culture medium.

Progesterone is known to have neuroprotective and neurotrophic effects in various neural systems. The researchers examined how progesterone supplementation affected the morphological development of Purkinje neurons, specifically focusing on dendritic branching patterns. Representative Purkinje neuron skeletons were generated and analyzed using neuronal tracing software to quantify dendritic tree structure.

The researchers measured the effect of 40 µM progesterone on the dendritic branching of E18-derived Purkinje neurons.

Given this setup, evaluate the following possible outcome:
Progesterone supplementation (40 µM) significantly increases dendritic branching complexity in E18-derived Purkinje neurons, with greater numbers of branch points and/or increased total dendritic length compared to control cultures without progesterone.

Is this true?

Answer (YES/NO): YES